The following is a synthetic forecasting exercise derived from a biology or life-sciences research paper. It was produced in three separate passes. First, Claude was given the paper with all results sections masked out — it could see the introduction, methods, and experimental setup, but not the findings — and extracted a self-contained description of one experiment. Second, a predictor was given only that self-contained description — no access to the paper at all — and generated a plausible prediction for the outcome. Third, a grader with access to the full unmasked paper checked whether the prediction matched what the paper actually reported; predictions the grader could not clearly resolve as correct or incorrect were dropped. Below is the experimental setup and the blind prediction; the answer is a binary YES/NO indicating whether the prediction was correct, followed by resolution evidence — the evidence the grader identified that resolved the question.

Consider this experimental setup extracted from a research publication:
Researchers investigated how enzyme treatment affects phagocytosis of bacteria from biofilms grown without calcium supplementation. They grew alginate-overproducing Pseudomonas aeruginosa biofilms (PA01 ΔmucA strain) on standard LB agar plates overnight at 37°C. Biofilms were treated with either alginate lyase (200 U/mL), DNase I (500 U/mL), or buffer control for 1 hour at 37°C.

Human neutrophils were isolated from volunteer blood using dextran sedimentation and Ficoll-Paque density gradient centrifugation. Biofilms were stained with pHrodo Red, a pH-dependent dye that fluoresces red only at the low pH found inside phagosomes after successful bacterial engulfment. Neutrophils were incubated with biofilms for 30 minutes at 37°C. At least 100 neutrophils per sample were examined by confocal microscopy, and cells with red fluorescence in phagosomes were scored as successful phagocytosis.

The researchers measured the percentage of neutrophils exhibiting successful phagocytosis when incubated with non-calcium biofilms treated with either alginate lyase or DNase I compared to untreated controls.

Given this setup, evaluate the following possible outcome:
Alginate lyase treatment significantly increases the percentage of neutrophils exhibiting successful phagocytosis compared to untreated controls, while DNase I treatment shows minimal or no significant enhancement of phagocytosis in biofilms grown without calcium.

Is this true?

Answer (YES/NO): YES